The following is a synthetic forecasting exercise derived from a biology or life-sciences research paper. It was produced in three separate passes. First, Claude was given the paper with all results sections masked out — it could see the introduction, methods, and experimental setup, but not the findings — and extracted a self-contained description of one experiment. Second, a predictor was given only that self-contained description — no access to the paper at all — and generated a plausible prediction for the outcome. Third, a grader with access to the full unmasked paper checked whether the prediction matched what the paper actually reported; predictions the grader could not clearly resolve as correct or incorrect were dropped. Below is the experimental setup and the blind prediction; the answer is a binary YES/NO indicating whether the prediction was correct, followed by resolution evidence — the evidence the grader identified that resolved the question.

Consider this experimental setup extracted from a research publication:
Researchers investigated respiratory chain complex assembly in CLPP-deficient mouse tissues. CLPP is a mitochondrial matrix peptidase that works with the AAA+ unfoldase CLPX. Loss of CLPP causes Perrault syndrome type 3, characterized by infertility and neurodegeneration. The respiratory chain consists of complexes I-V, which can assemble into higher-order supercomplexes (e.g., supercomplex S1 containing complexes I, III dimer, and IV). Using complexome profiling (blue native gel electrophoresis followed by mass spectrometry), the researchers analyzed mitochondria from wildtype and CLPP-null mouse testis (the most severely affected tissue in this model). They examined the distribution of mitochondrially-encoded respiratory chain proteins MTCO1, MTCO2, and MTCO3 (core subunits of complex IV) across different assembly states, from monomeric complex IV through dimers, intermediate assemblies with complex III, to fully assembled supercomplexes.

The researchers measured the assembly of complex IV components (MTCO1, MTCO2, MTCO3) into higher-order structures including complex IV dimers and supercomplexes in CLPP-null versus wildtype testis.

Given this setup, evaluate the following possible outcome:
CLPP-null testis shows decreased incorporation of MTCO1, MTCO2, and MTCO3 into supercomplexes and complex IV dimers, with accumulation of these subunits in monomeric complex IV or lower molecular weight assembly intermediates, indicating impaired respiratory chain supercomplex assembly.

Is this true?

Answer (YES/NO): NO